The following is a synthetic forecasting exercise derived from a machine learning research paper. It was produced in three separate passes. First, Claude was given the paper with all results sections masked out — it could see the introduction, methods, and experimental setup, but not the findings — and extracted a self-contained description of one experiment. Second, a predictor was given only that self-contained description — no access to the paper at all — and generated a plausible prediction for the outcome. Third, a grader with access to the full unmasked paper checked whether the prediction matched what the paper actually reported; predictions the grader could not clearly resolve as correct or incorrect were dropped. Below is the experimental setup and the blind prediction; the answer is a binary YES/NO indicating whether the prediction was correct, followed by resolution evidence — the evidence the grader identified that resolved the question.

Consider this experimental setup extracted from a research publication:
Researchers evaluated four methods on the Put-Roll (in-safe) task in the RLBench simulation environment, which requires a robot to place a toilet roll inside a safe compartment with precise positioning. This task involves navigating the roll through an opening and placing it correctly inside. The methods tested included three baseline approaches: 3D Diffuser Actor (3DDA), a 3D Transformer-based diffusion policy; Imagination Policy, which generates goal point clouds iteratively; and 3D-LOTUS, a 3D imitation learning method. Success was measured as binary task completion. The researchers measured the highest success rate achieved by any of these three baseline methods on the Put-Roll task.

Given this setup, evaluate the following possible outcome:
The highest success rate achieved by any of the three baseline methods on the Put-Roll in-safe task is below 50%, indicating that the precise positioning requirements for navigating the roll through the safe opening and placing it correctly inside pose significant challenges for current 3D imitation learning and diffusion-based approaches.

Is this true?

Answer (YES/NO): YES